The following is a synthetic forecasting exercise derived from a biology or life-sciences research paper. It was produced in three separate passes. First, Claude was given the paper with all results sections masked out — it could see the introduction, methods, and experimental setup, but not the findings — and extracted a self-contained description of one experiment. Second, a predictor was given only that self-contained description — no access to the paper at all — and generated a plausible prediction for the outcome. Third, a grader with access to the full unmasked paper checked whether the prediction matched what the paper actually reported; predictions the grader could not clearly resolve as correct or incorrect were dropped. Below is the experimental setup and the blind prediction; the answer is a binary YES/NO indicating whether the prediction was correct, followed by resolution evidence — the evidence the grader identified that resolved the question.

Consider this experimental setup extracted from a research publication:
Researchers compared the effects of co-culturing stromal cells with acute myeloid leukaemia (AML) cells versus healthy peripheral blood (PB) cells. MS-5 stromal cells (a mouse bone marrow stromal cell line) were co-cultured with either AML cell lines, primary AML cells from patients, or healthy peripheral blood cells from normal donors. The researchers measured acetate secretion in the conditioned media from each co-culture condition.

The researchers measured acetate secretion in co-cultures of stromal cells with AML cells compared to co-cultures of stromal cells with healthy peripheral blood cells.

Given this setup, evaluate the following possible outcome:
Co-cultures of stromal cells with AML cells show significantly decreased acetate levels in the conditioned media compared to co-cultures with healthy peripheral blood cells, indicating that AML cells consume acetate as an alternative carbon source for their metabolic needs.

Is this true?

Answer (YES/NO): NO